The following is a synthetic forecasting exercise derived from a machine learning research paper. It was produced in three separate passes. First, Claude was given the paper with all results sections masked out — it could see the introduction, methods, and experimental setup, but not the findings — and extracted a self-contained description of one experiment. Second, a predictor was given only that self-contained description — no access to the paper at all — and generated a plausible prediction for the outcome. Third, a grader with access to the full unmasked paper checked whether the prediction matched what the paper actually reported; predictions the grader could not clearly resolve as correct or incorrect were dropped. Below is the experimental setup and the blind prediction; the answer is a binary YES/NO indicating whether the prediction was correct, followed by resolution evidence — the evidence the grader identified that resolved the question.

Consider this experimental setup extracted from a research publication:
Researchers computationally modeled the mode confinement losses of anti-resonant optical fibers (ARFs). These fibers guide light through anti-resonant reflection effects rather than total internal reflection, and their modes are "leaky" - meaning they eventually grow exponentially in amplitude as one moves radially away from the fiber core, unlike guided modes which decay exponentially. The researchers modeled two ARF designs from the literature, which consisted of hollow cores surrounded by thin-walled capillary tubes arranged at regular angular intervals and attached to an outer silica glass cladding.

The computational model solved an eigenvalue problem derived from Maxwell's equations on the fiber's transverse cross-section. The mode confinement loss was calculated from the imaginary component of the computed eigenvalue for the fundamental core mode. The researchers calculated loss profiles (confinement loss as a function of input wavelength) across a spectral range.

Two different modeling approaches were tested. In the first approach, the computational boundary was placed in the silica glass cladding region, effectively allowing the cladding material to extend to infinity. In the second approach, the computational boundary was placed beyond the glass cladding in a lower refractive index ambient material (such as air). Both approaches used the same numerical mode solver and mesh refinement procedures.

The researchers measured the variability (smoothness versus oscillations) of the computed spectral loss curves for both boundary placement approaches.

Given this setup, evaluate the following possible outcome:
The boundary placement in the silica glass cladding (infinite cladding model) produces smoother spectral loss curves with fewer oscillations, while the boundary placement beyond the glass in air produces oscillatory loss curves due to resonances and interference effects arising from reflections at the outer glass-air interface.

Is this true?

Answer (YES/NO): YES